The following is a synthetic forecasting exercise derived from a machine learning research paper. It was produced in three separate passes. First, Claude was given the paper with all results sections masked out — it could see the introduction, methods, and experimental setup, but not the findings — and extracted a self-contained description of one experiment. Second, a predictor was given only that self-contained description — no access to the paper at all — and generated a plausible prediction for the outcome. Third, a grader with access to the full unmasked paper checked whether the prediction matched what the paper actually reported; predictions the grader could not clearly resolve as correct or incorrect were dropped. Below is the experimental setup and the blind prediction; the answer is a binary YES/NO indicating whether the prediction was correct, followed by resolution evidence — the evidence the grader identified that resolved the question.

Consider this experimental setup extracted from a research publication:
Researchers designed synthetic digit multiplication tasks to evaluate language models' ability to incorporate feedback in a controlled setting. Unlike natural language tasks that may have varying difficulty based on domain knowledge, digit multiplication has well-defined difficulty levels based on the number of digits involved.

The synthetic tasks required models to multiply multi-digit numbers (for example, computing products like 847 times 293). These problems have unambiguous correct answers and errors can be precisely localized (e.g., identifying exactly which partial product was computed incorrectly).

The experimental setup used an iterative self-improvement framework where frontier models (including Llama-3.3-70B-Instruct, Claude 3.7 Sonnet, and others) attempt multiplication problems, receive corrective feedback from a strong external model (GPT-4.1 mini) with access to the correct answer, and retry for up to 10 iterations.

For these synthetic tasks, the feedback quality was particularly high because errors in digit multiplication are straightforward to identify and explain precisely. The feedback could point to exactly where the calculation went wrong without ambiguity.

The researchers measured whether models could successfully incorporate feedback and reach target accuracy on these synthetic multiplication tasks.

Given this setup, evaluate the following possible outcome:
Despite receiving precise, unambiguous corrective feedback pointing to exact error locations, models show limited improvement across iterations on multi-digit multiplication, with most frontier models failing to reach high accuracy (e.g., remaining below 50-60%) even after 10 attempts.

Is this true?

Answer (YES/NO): NO